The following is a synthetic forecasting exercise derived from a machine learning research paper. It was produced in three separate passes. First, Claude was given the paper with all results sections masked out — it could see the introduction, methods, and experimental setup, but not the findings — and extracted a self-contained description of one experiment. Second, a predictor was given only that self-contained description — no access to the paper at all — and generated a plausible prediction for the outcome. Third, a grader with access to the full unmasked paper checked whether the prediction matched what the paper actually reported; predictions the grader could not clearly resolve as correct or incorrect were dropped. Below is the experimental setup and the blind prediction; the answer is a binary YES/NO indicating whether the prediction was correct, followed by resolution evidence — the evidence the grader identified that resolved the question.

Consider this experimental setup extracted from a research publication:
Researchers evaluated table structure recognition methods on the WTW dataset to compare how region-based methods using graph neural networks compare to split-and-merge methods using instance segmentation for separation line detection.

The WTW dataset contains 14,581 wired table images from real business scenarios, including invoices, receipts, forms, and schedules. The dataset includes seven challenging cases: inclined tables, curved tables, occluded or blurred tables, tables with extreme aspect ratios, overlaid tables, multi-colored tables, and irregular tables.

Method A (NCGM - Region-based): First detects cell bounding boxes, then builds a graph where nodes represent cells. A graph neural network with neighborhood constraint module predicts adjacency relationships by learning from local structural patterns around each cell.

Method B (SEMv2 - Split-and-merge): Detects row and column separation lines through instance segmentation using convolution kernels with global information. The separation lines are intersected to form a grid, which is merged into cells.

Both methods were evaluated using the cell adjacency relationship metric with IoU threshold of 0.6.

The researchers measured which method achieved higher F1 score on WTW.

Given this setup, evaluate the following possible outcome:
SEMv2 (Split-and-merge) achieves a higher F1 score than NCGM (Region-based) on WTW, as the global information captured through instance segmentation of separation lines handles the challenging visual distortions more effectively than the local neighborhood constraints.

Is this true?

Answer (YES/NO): NO